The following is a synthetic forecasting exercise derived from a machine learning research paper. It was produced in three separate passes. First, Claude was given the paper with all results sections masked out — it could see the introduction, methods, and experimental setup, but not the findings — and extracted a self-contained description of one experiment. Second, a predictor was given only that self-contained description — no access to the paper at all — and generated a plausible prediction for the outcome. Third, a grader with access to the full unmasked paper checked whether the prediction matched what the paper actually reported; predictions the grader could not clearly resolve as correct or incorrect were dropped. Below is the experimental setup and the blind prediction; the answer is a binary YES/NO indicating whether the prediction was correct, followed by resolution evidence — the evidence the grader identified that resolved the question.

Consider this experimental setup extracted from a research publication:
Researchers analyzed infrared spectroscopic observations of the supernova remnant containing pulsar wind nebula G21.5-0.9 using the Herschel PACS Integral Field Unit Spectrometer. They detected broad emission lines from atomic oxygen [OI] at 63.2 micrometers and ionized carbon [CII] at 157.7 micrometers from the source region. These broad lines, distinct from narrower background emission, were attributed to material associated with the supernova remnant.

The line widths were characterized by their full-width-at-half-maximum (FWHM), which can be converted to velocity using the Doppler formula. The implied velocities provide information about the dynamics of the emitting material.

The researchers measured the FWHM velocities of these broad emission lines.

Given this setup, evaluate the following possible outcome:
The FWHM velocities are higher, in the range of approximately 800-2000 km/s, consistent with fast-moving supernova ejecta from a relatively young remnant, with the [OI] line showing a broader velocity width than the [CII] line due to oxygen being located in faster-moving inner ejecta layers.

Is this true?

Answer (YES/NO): YES